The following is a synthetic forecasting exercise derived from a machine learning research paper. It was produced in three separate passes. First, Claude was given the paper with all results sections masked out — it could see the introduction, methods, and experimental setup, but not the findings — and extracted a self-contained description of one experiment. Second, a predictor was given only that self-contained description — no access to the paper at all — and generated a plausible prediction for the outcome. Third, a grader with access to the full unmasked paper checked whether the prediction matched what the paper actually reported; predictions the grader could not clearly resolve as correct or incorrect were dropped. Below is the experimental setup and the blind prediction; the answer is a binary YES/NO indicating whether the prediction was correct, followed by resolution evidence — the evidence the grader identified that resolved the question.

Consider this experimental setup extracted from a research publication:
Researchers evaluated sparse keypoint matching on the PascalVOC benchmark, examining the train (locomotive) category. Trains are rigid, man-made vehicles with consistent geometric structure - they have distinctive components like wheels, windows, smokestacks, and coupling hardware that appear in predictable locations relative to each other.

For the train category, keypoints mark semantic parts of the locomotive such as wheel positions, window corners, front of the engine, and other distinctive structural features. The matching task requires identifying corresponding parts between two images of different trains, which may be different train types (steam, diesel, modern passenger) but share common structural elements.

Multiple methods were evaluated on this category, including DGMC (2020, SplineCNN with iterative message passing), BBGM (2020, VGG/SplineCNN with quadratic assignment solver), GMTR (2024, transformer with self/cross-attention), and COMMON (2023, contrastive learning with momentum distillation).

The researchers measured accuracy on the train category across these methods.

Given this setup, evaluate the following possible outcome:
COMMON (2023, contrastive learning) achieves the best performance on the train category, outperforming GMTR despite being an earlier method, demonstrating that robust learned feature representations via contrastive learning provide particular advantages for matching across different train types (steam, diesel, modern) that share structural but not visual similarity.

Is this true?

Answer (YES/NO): YES